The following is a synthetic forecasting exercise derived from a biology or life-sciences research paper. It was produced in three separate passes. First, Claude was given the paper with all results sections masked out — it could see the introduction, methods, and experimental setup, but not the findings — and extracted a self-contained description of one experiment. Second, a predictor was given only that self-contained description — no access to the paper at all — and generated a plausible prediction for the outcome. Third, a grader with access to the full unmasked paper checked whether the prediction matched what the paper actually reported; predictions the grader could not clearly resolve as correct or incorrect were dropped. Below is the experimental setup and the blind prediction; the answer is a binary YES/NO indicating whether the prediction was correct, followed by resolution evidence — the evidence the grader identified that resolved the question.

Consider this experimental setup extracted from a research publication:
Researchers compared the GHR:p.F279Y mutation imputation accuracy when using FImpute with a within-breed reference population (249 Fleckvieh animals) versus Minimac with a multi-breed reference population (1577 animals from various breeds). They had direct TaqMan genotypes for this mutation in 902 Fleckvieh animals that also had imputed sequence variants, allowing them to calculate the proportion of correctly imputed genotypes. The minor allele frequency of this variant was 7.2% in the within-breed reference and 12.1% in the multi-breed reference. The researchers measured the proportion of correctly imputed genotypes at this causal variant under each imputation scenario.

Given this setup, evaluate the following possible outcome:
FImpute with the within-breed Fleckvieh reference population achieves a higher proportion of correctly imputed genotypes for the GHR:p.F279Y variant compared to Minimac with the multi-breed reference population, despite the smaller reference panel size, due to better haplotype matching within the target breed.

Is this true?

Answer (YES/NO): NO